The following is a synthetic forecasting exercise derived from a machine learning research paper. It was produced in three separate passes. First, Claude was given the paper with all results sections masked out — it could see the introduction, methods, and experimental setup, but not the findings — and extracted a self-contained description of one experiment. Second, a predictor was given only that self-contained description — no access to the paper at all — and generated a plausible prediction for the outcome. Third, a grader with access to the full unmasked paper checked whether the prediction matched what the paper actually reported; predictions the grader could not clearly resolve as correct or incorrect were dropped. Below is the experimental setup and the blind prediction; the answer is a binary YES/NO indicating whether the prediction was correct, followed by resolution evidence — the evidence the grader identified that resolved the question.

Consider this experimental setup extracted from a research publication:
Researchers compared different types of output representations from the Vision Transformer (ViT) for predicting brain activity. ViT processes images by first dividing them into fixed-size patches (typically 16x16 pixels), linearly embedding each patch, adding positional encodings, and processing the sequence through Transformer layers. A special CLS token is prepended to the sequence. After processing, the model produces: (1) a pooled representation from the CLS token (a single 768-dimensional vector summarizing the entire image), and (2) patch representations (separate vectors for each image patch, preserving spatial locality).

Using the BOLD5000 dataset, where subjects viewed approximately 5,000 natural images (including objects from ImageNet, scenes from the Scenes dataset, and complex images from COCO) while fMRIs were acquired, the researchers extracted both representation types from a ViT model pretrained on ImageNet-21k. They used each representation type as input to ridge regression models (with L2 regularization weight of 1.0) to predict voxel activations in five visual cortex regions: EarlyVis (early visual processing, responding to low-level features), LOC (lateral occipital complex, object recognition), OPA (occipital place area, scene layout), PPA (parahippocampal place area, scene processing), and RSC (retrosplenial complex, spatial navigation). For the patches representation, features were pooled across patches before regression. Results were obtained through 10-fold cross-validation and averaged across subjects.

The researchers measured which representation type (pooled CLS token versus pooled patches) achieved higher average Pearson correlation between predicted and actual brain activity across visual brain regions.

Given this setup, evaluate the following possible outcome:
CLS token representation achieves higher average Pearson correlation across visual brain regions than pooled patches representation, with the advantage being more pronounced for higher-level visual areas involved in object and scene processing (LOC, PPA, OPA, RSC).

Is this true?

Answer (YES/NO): NO